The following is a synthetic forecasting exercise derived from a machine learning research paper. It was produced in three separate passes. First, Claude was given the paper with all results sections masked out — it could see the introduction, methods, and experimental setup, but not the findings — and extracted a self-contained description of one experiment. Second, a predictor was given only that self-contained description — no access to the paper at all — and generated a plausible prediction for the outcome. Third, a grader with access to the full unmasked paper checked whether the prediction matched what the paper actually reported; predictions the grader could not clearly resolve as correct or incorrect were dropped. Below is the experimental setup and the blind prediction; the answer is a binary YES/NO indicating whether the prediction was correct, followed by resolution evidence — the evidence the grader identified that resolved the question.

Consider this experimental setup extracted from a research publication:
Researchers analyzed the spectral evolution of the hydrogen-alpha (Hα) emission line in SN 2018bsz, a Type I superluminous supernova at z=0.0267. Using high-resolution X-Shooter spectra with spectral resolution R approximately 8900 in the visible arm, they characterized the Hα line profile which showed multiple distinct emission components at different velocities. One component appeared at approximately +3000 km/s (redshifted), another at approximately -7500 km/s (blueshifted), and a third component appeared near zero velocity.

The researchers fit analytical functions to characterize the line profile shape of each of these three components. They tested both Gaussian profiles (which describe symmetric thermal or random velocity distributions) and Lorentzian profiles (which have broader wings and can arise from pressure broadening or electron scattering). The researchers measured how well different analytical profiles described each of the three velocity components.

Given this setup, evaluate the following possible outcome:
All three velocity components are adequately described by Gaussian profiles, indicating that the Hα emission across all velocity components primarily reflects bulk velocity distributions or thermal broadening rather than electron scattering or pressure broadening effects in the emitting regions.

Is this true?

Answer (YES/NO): NO